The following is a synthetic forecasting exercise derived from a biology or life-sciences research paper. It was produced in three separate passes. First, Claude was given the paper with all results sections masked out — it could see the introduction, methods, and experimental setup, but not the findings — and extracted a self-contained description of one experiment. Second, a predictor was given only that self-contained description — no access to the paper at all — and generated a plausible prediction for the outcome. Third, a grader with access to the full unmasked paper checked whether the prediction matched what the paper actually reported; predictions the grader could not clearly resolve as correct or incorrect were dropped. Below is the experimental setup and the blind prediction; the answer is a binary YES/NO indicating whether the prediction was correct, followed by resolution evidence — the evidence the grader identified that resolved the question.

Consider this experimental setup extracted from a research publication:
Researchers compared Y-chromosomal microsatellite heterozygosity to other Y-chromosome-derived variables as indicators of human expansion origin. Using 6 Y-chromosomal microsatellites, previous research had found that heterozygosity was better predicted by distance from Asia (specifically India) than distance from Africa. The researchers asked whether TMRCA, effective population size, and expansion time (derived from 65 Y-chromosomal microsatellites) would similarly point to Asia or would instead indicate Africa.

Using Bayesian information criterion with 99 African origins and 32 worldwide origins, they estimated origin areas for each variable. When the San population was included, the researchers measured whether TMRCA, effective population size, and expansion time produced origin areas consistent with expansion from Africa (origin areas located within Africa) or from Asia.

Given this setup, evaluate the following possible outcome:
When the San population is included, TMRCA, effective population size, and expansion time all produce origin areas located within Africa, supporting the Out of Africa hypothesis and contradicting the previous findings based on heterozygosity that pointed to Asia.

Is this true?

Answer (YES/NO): YES